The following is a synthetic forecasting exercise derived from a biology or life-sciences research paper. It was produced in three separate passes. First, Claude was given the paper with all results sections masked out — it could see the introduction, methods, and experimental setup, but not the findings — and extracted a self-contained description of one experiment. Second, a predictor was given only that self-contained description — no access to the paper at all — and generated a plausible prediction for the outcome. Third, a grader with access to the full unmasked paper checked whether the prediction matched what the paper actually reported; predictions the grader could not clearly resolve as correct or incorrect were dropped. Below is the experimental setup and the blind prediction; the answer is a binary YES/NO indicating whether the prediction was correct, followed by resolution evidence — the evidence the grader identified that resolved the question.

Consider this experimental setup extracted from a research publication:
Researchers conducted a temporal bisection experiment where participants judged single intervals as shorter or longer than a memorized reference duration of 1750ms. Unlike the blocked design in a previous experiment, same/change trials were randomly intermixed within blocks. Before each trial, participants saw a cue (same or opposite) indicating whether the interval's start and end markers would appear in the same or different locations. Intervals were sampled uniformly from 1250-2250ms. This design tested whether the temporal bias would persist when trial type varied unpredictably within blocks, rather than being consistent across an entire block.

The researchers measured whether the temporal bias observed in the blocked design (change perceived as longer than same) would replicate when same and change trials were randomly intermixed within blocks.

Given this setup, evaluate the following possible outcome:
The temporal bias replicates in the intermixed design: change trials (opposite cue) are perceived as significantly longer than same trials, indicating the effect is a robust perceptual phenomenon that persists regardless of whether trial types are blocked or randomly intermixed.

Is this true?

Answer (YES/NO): YES